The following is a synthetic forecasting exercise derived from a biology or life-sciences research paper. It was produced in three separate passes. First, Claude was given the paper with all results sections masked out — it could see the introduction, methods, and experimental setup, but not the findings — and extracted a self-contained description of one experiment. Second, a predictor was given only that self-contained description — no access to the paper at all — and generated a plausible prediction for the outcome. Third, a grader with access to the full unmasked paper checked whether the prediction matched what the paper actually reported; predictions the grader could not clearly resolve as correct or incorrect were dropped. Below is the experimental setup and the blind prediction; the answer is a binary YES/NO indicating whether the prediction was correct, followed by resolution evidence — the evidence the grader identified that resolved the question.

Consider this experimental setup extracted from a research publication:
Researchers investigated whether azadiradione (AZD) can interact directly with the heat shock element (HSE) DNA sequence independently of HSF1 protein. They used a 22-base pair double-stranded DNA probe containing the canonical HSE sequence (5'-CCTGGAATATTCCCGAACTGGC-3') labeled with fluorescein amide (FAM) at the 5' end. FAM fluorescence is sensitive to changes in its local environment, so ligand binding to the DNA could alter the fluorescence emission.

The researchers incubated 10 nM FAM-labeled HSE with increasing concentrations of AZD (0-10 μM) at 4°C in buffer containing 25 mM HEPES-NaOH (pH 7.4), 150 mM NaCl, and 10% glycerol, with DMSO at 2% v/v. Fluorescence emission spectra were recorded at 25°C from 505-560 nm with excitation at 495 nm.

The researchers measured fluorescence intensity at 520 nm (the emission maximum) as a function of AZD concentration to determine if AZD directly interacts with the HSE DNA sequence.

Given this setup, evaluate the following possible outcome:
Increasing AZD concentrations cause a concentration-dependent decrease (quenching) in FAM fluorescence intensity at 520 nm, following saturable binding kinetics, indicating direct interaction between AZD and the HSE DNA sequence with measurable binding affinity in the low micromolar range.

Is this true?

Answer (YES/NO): NO